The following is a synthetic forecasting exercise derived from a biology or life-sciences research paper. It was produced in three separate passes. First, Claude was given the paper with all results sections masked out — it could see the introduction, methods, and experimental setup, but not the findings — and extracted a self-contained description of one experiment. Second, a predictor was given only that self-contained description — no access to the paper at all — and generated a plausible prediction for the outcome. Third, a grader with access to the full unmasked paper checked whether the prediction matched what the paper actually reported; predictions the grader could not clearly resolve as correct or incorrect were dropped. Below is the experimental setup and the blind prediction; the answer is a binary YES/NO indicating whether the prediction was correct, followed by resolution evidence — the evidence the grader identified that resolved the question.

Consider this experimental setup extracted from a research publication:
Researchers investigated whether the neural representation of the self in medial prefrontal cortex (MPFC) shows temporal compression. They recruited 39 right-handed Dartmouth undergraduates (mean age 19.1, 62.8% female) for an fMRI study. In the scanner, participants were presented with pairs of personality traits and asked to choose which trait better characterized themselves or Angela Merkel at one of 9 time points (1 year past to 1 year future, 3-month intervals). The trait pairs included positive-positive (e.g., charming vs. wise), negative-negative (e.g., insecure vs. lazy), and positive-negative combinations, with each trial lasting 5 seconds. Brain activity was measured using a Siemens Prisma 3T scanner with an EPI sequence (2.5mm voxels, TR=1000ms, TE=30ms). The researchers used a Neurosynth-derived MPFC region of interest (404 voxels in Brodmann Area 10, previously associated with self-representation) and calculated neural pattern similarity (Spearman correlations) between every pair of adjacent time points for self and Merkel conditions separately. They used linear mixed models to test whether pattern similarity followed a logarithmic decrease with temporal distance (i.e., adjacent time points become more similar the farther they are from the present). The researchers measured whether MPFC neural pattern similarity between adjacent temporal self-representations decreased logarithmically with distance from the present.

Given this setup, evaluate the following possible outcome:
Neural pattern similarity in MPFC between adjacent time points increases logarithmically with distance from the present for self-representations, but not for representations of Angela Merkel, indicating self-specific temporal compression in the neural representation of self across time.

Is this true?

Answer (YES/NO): YES